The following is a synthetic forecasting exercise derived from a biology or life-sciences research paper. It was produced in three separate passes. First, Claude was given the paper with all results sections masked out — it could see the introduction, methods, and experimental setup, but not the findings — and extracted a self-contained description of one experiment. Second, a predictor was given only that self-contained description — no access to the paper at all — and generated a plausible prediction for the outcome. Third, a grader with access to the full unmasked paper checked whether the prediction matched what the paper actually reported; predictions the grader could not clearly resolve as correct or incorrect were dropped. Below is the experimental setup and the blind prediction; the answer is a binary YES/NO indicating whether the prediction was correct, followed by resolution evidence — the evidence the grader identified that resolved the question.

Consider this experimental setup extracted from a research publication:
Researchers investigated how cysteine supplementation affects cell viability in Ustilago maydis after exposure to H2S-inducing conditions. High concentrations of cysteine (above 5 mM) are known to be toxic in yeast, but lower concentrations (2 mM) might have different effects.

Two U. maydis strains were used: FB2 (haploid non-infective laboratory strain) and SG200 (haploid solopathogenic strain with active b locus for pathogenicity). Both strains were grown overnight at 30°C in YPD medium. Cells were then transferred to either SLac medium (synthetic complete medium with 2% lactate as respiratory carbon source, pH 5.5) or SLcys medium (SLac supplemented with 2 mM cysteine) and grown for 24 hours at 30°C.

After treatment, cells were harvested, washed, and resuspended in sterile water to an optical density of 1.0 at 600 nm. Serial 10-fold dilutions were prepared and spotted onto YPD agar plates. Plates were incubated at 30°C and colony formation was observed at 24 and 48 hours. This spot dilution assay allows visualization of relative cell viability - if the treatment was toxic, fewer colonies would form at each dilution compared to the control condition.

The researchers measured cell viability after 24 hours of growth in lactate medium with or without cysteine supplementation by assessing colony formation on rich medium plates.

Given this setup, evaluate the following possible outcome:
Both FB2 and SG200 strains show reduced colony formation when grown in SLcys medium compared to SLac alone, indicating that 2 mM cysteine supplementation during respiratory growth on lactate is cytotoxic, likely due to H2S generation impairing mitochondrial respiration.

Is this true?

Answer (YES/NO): NO